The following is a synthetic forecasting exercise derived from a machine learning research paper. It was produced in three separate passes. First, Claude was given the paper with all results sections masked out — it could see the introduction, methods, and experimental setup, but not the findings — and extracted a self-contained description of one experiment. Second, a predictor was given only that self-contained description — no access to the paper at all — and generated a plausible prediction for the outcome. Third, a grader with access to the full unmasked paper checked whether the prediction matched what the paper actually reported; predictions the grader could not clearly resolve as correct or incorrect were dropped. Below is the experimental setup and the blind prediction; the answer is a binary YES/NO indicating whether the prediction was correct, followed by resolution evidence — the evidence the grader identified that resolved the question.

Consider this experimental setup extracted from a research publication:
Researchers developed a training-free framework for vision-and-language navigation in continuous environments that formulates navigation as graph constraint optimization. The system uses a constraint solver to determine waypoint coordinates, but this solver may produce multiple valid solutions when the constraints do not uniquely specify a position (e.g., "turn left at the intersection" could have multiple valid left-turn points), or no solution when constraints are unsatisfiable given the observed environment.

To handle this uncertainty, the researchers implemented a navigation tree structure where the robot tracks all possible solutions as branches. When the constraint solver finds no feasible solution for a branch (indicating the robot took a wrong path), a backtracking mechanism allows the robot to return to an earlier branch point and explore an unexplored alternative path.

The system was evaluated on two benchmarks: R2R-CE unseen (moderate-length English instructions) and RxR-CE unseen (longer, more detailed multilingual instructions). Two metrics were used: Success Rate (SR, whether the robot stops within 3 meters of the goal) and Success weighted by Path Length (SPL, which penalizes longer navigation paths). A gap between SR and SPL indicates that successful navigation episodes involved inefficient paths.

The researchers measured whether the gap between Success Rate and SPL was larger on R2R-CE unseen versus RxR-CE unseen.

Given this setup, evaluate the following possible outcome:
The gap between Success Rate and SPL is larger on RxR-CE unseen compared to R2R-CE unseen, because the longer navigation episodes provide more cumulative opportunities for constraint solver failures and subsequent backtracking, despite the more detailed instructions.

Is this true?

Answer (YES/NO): YES